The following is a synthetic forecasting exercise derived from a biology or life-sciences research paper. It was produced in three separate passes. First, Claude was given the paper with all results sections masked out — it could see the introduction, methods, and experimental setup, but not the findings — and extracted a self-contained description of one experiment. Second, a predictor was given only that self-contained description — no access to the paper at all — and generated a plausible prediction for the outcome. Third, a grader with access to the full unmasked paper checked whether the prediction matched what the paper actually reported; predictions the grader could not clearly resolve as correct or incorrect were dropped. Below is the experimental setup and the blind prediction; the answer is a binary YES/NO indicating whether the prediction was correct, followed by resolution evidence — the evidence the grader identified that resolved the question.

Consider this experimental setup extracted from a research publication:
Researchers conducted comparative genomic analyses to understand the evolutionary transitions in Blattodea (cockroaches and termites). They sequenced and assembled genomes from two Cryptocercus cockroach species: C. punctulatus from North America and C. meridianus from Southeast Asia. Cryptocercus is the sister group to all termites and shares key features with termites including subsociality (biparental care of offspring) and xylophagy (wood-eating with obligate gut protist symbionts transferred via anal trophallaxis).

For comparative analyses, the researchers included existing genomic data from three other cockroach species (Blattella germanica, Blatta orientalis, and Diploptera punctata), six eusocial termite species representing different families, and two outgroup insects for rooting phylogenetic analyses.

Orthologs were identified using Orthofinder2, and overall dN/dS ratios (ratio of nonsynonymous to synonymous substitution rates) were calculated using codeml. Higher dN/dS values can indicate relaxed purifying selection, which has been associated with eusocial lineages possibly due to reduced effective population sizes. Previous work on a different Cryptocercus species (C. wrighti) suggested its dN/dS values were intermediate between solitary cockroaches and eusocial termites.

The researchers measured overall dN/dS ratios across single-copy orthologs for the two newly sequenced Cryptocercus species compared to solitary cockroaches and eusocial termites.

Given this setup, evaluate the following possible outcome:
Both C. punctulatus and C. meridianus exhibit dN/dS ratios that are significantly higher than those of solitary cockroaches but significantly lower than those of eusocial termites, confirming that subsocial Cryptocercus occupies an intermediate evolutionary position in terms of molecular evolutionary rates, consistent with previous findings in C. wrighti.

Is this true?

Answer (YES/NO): NO